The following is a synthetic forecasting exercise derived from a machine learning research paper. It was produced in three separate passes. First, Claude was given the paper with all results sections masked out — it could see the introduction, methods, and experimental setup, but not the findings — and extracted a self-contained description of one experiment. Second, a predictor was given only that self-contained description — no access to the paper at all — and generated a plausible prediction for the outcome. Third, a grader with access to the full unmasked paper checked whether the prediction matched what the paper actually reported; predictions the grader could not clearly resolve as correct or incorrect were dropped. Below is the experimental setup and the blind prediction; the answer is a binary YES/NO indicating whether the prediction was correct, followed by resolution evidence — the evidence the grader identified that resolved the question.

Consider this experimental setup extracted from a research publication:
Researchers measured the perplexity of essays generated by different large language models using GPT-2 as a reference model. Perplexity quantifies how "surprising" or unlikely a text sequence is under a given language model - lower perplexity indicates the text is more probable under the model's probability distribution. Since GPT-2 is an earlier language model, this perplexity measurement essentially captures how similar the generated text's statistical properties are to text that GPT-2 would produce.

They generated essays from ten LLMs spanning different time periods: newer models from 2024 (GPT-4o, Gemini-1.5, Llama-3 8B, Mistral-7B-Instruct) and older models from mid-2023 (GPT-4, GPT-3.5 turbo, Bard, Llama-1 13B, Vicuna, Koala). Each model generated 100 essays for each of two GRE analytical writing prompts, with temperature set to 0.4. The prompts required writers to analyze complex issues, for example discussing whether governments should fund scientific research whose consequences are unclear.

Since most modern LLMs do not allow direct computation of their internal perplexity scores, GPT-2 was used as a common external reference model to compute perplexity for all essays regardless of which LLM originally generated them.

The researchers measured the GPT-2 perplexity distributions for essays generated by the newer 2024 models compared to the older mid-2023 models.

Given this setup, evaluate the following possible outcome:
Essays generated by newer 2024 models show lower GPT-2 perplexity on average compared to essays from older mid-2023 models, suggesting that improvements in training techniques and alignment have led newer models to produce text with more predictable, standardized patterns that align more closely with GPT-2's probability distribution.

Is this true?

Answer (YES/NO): NO